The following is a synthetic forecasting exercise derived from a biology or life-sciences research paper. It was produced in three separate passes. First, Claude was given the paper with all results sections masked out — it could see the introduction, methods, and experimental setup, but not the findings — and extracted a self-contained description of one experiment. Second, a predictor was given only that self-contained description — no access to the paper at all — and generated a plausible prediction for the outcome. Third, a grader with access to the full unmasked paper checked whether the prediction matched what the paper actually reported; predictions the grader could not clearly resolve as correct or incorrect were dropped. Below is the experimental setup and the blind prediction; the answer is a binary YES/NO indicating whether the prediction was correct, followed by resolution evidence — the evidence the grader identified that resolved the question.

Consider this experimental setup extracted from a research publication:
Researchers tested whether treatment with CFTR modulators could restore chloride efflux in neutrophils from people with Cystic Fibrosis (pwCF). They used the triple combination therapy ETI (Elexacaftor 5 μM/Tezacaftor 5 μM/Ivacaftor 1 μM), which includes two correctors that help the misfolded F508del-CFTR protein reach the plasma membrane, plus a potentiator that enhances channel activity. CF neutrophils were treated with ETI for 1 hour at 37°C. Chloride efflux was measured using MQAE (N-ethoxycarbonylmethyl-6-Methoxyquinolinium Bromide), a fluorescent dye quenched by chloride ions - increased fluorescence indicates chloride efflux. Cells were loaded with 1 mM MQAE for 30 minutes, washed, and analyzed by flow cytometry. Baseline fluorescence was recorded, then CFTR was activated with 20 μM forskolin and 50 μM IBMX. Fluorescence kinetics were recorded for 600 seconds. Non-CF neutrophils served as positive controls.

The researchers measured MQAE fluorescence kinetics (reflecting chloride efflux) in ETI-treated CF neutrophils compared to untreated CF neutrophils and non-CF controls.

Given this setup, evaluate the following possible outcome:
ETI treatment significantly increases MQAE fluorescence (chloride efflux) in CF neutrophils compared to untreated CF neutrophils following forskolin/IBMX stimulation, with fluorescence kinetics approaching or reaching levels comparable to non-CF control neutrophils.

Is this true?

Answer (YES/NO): NO